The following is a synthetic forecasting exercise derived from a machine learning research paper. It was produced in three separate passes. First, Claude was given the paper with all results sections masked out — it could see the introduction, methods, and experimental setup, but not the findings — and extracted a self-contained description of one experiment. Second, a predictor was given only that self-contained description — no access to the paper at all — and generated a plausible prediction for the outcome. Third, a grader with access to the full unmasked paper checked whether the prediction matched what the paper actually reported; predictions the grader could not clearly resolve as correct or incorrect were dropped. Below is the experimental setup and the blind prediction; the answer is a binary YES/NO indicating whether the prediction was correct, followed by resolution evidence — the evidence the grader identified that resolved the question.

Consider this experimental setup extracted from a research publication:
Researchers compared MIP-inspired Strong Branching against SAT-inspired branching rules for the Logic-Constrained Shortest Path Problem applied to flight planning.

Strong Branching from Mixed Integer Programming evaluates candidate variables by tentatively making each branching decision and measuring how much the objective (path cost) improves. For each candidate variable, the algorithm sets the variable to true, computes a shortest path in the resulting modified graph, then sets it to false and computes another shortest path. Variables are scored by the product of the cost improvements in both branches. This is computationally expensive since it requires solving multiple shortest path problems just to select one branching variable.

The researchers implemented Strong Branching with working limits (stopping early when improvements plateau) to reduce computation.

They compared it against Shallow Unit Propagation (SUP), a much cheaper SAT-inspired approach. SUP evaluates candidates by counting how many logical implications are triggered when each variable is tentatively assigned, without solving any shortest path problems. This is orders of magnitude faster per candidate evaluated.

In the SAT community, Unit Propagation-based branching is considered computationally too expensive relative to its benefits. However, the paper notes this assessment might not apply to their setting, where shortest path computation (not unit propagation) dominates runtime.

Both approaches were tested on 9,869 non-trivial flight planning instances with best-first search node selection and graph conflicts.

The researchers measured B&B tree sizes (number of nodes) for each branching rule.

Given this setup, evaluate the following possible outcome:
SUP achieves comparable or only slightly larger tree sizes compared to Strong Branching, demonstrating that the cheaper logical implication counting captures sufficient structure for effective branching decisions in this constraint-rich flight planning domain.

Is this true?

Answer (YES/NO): NO